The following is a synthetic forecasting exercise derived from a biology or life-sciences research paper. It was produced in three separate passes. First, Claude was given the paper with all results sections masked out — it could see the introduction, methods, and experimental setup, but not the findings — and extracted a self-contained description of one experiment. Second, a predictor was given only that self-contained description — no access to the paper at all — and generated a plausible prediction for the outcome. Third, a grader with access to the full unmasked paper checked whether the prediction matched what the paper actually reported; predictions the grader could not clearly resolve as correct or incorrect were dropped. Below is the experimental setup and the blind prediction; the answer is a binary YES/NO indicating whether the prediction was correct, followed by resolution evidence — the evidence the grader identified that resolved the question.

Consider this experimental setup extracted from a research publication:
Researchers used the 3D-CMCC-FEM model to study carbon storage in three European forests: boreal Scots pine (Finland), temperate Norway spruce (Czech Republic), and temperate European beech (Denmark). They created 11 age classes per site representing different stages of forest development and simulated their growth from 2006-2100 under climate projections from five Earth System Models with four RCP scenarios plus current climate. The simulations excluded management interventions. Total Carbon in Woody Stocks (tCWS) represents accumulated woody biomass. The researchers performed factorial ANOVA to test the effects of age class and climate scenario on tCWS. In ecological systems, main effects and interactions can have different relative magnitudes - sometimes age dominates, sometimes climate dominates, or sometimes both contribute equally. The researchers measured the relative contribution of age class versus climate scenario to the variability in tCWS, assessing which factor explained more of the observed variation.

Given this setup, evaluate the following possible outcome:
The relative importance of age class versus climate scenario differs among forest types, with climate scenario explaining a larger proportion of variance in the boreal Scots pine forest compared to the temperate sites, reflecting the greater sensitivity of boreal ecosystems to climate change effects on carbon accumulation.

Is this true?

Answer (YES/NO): NO